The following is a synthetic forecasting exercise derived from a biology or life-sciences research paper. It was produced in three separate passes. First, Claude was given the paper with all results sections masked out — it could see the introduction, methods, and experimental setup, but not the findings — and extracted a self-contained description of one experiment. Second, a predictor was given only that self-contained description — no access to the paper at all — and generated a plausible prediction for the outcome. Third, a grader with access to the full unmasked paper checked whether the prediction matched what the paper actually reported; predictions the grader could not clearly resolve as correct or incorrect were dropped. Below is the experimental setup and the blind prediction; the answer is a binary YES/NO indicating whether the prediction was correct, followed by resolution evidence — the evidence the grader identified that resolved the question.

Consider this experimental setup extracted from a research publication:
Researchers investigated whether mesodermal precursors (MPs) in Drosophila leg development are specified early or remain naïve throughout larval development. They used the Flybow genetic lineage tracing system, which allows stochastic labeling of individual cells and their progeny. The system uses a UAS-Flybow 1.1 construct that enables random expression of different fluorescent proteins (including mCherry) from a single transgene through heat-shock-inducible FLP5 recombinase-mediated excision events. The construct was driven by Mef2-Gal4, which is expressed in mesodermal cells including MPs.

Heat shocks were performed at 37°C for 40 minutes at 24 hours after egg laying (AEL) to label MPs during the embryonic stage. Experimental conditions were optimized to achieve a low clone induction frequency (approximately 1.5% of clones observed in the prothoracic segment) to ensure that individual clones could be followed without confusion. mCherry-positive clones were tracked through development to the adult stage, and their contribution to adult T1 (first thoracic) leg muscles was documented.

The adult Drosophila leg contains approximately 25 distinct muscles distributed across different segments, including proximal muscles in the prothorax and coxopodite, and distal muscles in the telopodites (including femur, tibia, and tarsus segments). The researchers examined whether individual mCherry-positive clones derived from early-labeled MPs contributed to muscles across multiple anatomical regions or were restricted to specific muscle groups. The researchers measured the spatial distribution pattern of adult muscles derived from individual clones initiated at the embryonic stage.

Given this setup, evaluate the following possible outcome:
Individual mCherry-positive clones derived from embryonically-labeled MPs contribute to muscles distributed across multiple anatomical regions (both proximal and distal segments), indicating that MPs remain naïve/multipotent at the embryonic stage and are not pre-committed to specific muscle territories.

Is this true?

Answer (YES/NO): YES